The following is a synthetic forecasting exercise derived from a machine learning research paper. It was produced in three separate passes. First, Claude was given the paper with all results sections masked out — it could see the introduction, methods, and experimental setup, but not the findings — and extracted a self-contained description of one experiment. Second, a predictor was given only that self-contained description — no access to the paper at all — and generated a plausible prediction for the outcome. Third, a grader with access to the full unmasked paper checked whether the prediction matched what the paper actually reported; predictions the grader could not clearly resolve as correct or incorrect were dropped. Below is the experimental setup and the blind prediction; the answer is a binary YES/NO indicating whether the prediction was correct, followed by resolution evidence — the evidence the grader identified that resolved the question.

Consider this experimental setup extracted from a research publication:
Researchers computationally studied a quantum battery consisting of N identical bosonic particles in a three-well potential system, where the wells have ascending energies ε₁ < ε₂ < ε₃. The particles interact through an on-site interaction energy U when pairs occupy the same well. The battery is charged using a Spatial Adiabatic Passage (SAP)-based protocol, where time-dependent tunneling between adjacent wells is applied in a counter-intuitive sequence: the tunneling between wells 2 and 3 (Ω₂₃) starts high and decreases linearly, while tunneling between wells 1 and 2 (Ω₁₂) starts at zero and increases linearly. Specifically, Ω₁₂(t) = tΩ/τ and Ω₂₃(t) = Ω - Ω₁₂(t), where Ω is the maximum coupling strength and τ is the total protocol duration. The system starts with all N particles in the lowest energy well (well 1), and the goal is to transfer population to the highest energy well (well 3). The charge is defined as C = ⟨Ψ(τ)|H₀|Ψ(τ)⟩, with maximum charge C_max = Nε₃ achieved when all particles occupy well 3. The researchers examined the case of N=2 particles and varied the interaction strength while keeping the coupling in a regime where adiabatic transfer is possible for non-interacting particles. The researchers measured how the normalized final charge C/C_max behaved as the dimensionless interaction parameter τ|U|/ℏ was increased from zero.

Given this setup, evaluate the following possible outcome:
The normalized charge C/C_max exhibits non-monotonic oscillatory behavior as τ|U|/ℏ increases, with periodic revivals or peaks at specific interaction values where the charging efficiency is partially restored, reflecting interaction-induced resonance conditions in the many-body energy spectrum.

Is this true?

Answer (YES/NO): YES